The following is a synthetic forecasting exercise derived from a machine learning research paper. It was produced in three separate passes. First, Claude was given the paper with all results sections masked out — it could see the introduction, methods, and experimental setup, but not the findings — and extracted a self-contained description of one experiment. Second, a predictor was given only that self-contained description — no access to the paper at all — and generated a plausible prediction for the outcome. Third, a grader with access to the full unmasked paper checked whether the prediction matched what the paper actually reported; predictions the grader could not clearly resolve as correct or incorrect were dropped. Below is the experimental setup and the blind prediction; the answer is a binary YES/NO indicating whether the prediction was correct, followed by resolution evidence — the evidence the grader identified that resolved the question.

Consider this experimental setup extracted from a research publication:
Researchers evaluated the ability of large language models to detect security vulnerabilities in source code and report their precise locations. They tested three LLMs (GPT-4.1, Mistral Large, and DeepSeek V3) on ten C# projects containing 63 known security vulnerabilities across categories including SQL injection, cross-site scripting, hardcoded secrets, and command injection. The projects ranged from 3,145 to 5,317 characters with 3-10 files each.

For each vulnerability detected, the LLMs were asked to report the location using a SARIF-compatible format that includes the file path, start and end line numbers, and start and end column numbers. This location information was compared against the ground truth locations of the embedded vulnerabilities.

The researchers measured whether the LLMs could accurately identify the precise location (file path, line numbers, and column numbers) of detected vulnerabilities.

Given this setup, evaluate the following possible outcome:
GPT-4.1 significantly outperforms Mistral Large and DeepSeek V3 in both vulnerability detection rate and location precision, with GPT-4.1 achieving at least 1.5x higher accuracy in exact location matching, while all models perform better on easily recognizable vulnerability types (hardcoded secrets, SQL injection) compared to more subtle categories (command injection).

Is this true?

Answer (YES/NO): NO